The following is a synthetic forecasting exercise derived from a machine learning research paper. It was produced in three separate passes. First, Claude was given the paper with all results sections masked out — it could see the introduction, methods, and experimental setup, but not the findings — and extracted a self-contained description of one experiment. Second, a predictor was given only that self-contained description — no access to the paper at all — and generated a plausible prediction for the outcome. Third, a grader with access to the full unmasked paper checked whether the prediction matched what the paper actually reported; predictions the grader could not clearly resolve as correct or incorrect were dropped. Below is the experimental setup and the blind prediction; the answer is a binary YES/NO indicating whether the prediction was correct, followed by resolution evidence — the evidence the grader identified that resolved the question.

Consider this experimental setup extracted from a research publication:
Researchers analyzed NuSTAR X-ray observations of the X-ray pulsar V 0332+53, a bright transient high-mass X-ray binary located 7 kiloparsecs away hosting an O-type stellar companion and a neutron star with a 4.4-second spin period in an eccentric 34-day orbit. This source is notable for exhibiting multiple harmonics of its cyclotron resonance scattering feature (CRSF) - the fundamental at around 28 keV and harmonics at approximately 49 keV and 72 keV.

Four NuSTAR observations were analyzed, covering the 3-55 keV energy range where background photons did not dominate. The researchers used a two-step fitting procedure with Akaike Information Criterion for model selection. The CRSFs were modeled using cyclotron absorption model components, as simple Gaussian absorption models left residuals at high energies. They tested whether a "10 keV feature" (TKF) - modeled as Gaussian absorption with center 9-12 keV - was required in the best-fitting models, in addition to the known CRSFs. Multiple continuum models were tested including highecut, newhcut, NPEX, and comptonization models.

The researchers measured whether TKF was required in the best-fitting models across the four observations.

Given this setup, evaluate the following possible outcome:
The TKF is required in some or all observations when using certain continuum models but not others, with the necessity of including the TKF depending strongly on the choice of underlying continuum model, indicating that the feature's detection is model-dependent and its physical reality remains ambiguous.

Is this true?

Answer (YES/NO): YES